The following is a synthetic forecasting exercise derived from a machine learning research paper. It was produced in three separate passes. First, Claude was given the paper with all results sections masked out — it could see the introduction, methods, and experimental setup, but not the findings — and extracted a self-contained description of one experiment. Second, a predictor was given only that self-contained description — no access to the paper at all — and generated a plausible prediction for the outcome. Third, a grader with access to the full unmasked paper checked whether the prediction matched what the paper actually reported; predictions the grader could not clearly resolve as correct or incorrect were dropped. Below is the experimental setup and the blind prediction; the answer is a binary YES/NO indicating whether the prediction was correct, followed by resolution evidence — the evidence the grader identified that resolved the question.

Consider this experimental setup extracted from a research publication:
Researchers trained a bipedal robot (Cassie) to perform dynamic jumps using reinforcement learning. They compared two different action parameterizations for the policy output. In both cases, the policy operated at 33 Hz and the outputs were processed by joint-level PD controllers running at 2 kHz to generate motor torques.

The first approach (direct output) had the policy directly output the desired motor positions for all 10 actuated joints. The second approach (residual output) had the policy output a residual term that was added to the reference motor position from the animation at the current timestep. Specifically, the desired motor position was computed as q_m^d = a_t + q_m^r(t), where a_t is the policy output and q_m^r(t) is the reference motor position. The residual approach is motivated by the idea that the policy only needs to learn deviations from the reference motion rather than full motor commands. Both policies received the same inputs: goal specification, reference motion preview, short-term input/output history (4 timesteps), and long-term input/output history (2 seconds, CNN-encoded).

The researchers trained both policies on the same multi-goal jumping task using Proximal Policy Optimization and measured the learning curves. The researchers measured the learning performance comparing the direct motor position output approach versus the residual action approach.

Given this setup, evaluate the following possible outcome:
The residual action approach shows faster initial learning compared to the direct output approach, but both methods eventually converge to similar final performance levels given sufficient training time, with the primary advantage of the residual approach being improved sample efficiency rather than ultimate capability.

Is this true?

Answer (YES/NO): NO